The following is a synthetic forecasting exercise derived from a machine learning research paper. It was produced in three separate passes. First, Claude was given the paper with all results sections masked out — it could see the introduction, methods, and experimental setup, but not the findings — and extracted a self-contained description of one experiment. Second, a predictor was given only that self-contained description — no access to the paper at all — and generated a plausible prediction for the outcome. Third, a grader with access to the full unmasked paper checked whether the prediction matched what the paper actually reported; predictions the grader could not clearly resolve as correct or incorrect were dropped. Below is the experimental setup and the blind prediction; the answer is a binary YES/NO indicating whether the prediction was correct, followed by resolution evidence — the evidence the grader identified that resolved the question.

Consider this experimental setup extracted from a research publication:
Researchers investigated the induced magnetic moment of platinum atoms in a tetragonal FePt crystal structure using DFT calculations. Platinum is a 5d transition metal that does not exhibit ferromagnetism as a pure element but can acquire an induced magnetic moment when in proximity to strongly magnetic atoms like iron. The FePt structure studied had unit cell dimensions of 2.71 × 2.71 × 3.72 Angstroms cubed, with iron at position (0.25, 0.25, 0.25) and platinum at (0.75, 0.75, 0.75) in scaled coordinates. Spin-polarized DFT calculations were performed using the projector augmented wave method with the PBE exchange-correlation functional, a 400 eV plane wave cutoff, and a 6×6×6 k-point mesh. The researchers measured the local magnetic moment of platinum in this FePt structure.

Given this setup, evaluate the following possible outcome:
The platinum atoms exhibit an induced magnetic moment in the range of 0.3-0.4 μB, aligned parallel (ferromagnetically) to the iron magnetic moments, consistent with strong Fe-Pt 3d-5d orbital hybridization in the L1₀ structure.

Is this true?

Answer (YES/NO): YES